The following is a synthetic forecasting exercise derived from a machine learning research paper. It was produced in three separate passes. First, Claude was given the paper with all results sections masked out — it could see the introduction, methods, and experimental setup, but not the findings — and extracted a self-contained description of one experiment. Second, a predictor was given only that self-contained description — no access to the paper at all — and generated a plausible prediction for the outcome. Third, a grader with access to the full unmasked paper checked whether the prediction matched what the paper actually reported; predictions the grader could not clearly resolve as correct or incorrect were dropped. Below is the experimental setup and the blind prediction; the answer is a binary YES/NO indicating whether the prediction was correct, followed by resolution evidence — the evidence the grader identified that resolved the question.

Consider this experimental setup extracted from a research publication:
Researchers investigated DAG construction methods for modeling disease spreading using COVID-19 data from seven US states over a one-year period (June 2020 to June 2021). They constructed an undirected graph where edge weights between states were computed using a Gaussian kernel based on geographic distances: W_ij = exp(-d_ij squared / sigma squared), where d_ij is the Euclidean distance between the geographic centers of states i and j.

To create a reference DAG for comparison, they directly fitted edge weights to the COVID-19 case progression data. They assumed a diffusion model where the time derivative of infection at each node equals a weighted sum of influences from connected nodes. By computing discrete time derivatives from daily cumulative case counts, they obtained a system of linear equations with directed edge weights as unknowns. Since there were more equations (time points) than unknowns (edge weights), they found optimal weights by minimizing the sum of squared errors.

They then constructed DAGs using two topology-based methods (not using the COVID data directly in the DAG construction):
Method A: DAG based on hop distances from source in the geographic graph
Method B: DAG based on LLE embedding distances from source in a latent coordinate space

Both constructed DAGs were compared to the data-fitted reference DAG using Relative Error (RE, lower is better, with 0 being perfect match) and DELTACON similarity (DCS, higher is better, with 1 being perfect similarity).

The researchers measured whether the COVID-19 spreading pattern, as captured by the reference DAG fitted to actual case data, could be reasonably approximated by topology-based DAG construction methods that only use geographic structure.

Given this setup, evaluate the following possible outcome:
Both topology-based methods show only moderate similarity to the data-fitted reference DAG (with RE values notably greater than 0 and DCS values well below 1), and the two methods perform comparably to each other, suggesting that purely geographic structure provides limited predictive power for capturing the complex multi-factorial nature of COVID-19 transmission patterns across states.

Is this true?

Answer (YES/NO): NO